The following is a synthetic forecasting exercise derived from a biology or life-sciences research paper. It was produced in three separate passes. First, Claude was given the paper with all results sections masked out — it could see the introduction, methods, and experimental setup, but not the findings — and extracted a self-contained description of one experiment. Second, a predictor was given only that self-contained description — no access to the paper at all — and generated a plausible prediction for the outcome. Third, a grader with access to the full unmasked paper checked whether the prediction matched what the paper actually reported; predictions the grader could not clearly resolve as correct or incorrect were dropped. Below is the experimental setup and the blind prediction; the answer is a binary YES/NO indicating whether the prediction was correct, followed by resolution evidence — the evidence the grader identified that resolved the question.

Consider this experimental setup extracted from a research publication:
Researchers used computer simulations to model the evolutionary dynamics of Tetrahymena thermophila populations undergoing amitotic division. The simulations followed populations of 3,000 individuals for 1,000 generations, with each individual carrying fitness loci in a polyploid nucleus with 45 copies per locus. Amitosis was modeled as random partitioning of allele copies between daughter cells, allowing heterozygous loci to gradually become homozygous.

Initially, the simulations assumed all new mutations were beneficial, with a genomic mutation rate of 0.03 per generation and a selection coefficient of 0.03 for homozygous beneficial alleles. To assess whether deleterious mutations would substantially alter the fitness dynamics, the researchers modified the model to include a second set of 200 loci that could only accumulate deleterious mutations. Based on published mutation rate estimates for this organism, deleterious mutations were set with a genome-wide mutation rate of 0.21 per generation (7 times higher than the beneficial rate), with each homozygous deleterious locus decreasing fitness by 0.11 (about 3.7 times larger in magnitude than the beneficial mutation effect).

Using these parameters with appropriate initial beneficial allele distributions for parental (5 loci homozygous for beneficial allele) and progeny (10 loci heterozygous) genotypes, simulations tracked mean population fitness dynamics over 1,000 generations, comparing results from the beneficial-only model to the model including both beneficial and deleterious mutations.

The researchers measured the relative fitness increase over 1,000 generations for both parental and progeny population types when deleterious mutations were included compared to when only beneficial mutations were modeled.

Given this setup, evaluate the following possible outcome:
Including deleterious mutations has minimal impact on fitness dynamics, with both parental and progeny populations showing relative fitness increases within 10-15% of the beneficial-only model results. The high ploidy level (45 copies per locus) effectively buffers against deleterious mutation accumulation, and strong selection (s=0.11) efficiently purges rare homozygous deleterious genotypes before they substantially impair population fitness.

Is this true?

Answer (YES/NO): YES